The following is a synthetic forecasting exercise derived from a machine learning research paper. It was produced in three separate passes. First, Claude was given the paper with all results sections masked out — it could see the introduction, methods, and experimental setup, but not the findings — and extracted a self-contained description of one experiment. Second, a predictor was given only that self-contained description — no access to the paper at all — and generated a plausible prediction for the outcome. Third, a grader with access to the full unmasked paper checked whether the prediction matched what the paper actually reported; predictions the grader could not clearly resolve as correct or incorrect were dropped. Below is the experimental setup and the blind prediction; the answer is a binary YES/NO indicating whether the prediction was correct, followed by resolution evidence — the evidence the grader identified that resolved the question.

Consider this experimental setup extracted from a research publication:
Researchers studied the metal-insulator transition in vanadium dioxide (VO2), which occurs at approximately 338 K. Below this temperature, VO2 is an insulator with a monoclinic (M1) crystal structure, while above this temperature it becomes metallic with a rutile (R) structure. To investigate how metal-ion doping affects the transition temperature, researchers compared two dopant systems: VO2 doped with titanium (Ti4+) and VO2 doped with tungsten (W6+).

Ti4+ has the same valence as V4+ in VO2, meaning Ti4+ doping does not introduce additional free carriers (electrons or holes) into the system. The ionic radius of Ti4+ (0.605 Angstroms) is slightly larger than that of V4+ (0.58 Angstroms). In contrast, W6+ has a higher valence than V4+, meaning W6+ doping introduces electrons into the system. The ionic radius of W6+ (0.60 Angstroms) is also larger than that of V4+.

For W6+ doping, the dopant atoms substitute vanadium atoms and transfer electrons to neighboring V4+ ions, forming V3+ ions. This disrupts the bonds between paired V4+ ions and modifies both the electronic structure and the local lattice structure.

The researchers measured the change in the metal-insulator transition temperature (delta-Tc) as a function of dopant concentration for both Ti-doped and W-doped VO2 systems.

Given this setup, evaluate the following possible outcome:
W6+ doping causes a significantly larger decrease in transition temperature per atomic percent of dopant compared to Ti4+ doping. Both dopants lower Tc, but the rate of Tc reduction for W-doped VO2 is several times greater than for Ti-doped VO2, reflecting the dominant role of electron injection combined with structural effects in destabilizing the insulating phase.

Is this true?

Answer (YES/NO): NO